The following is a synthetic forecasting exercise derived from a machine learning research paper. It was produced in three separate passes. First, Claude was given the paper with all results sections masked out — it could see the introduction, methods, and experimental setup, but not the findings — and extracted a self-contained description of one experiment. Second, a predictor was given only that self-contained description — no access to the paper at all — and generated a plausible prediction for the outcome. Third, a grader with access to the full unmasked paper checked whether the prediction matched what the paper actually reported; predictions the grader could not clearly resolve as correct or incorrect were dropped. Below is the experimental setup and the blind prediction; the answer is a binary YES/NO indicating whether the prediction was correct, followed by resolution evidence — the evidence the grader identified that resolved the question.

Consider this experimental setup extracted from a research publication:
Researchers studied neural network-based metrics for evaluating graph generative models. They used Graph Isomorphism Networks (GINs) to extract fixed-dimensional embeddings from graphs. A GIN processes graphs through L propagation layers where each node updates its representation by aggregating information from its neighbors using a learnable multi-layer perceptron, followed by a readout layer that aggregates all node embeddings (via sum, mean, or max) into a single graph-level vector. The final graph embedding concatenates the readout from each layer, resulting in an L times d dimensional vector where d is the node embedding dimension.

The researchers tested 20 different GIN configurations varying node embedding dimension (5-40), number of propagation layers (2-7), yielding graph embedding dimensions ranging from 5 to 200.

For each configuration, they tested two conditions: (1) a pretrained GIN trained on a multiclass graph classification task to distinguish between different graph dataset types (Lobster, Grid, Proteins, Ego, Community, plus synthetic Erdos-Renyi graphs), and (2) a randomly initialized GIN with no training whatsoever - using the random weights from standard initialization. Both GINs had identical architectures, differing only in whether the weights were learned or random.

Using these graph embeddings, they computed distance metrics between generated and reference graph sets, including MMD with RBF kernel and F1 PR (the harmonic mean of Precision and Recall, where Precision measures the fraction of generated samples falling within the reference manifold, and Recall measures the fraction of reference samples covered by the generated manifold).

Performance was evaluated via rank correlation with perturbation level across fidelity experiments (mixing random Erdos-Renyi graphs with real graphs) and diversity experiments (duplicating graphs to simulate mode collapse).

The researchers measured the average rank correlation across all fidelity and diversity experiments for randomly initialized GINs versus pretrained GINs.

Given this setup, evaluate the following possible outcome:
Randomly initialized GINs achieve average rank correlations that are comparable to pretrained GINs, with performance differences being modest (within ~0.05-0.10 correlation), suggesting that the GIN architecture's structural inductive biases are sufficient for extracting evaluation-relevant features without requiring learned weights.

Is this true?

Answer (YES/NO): YES